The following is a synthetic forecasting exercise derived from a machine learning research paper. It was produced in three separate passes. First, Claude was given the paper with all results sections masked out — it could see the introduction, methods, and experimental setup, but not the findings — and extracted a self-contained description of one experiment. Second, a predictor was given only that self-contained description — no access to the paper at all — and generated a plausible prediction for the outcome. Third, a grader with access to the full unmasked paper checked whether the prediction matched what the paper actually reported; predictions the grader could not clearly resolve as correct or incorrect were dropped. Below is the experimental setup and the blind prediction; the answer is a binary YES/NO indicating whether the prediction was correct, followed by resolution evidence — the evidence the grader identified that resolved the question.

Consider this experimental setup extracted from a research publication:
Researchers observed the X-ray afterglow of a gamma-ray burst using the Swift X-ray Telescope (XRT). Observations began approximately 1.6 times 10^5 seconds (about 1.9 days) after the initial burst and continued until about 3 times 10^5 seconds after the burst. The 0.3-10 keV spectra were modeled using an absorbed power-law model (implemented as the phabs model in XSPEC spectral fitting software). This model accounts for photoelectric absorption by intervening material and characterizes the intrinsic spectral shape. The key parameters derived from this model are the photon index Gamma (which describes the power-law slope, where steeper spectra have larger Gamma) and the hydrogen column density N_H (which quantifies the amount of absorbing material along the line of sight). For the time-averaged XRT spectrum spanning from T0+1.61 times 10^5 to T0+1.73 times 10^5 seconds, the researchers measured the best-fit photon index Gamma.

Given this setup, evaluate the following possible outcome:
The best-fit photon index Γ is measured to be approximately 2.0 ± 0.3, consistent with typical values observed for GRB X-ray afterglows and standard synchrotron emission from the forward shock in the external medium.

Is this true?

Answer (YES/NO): NO